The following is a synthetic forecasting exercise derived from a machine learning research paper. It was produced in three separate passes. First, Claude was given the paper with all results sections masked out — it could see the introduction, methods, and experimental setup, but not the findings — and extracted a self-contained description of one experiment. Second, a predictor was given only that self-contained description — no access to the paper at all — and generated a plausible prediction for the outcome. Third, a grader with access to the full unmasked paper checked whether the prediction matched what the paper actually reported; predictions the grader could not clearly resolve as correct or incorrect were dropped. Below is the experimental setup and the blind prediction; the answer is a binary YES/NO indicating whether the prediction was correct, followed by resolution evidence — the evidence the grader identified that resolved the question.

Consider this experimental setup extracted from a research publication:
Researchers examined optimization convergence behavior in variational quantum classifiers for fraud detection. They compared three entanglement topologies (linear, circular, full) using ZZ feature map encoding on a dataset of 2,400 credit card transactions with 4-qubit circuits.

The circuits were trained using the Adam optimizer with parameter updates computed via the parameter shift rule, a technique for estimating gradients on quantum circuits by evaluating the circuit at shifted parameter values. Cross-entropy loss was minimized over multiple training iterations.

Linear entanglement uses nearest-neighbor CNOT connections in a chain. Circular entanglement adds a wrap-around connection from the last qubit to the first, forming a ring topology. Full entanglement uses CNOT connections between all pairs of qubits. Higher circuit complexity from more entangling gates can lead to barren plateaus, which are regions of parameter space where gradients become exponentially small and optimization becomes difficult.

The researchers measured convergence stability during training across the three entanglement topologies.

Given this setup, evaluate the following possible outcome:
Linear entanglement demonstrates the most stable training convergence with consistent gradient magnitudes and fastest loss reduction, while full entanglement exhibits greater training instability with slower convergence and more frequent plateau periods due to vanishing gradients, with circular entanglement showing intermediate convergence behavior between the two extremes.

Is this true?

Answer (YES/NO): NO